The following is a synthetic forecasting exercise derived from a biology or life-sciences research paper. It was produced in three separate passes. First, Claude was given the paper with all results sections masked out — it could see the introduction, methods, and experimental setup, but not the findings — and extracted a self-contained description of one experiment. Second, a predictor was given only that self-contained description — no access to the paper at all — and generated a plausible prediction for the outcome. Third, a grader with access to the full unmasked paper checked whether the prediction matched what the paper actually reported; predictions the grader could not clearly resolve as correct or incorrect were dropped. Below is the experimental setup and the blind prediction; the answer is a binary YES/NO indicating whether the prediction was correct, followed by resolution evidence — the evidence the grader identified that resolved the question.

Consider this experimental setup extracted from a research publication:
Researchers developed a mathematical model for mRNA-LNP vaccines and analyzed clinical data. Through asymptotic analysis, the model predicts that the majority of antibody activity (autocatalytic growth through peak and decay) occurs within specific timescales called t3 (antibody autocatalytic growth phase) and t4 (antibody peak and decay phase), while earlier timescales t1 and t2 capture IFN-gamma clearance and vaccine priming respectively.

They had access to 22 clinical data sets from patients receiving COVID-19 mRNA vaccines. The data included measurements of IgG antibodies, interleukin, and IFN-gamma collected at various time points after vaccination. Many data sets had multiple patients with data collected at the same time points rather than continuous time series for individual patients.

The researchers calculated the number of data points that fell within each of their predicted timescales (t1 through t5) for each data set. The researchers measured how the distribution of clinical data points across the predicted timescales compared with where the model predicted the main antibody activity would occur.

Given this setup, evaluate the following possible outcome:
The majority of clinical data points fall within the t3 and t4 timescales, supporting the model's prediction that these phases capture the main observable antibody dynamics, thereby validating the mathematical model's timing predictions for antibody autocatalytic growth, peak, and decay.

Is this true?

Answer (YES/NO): YES